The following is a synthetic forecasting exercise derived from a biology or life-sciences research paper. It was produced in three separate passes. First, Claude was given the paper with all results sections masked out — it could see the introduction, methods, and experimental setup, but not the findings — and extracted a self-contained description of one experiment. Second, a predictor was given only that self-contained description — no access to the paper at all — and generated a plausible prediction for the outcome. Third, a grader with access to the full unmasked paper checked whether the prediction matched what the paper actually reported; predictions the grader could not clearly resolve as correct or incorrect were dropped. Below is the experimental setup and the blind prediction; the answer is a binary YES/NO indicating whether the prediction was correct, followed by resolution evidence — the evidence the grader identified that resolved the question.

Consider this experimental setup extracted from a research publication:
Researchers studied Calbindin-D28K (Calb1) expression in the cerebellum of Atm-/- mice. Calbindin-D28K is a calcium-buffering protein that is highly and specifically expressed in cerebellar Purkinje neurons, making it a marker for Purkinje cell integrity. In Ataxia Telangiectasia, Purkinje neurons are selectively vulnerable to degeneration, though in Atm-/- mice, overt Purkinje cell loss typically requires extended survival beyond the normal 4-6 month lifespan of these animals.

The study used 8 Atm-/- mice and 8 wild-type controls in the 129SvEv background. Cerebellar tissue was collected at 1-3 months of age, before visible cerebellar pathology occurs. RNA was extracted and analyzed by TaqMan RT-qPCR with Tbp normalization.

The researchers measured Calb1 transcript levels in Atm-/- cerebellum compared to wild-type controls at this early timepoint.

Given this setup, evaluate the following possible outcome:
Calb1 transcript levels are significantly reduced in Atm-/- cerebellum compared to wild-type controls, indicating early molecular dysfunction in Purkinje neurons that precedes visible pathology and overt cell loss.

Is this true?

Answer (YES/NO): YES